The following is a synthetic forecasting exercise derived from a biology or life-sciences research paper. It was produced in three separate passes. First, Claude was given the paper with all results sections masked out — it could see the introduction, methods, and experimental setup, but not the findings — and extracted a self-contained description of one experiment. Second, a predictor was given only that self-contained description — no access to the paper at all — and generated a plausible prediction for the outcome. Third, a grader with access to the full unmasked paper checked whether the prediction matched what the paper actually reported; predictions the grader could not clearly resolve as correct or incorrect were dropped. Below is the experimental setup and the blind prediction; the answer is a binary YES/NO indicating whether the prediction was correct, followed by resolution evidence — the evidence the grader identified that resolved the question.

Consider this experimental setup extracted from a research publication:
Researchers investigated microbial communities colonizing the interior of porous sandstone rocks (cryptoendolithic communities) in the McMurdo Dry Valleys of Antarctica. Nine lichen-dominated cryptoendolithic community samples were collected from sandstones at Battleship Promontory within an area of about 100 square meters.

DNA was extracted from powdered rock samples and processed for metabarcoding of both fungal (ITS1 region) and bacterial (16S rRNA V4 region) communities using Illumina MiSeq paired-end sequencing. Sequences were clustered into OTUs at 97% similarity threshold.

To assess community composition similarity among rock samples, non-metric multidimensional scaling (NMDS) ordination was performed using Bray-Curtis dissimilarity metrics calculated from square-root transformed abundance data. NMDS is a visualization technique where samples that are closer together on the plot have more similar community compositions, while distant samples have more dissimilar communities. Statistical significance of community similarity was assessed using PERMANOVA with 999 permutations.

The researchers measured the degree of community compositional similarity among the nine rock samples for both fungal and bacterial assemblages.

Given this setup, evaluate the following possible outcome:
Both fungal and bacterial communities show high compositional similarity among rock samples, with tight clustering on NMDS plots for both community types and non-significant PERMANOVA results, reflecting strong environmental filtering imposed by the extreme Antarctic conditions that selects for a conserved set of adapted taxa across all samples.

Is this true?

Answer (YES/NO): NO